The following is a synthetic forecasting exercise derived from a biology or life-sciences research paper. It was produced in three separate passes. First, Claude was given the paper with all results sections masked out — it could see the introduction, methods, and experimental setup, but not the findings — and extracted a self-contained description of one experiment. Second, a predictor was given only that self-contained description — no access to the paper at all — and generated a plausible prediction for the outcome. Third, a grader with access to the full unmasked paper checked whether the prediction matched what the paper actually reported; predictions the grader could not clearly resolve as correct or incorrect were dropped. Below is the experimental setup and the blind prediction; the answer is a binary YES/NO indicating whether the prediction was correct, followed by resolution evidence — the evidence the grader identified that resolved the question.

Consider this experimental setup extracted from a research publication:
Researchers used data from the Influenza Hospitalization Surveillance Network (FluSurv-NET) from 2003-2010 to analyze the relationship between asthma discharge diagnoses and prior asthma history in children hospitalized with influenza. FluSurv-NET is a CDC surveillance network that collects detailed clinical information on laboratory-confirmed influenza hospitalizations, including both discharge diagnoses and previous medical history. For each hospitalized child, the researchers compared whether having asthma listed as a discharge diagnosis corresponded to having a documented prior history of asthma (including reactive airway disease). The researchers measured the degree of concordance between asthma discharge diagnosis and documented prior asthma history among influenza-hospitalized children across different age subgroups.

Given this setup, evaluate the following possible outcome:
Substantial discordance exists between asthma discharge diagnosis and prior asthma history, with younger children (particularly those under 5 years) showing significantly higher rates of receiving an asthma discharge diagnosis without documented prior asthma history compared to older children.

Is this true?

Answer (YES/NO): NO